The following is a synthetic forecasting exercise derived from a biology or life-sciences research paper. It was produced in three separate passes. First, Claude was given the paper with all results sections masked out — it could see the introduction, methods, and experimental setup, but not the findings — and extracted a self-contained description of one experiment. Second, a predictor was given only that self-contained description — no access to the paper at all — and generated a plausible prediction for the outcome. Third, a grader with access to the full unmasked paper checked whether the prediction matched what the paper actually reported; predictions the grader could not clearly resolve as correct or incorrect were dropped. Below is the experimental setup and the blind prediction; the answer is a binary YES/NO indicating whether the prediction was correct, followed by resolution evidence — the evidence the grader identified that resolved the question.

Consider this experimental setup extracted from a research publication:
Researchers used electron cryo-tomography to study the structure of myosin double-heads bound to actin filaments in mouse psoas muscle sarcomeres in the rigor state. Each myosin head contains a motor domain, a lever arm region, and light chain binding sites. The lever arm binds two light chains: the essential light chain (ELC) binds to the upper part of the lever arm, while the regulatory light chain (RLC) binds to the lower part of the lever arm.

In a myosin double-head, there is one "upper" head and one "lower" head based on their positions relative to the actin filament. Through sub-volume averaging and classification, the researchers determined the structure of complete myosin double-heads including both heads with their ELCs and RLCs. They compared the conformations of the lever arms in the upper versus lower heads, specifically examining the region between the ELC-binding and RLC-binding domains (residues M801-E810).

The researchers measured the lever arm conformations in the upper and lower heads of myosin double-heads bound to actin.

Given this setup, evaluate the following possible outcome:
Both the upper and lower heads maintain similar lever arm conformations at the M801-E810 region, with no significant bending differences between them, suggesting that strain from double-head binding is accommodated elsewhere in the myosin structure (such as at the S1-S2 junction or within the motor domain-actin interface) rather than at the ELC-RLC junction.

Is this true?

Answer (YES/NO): NO